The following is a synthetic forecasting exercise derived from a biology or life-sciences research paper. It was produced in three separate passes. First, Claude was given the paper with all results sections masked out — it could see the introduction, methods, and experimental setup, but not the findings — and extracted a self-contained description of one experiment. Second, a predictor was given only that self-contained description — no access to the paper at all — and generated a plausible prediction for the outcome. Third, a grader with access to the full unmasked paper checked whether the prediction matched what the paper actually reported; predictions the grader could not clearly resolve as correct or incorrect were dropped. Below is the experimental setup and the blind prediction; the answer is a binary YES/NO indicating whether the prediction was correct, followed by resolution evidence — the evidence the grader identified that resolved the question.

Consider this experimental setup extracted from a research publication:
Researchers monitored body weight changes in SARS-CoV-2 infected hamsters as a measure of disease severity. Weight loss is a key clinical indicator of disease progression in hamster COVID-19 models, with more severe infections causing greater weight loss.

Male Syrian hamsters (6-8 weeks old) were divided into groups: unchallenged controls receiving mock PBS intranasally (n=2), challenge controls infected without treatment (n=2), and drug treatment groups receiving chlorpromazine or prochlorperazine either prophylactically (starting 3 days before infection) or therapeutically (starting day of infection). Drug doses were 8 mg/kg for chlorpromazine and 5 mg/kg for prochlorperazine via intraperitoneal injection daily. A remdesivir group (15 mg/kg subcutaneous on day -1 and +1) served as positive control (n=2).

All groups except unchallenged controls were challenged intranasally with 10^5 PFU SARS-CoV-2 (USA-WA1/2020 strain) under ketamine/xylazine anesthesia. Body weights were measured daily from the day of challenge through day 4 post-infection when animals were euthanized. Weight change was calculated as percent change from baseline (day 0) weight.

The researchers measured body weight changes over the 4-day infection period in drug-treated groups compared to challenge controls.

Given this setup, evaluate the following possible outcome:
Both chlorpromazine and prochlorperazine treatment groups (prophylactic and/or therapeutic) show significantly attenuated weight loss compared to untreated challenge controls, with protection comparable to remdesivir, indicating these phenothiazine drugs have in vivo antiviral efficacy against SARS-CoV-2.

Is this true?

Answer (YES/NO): YES